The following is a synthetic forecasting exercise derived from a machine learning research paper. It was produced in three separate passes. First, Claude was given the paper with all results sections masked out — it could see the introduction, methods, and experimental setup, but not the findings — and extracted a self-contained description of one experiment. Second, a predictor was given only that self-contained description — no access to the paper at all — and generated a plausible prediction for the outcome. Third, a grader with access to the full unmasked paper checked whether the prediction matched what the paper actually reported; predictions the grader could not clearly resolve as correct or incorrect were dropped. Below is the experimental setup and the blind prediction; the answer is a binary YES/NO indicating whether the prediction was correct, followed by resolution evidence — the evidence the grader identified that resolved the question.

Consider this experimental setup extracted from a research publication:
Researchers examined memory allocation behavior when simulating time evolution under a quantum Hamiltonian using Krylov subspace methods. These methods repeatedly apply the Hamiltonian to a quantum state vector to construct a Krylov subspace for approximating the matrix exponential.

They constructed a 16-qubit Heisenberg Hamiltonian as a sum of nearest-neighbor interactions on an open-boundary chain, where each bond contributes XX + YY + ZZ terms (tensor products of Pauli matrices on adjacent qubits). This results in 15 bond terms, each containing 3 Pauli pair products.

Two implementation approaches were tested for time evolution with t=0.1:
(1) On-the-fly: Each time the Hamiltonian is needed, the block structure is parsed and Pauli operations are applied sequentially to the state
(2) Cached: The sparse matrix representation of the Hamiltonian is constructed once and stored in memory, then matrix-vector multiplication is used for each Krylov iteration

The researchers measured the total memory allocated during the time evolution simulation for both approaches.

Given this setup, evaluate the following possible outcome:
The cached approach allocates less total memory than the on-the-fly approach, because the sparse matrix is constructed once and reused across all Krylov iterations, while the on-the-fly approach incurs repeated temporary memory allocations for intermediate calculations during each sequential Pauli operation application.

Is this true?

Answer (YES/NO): YES